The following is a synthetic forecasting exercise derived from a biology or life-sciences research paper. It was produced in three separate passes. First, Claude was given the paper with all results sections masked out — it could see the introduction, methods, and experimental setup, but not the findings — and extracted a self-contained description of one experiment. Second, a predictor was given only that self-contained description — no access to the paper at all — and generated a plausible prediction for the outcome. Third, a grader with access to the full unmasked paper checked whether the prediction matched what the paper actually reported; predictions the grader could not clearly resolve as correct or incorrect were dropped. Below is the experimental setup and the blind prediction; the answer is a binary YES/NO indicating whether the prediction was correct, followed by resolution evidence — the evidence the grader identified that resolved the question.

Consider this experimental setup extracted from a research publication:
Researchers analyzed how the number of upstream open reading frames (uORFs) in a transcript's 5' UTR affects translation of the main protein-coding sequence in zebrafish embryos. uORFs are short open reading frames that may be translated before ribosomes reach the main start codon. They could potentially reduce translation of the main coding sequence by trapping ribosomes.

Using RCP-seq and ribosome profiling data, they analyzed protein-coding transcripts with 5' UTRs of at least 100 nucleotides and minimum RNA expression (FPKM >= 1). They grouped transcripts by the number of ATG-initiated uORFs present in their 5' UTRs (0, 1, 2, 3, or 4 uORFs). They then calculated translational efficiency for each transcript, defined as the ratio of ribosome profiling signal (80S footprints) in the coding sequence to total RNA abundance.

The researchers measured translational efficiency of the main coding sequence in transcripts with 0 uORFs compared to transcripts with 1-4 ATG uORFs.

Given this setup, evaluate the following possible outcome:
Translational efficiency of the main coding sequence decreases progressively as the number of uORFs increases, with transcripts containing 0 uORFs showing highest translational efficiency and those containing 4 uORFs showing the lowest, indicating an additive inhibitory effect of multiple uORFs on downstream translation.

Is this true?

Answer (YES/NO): NO